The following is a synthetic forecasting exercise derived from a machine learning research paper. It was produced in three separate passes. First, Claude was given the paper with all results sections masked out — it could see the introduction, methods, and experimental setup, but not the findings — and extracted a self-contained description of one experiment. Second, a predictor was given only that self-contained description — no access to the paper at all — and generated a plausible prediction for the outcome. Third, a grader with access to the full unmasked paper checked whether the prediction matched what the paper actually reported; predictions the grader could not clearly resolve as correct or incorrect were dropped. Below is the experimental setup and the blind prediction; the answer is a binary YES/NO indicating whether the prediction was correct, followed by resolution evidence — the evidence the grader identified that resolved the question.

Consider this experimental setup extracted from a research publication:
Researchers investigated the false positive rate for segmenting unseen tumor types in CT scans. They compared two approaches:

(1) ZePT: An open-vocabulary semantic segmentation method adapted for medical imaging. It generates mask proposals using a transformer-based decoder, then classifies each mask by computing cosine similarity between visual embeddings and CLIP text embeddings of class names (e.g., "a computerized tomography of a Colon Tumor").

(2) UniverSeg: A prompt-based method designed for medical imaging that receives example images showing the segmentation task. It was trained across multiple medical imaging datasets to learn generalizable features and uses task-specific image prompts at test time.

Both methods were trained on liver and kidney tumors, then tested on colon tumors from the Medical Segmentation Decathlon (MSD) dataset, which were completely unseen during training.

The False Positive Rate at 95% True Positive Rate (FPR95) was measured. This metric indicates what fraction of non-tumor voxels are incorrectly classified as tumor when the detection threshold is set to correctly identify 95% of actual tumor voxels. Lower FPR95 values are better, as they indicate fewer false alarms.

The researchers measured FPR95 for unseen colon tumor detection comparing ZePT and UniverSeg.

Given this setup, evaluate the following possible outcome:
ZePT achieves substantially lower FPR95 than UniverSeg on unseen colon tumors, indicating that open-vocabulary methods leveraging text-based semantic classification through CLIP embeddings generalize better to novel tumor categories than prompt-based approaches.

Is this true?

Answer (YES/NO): YES